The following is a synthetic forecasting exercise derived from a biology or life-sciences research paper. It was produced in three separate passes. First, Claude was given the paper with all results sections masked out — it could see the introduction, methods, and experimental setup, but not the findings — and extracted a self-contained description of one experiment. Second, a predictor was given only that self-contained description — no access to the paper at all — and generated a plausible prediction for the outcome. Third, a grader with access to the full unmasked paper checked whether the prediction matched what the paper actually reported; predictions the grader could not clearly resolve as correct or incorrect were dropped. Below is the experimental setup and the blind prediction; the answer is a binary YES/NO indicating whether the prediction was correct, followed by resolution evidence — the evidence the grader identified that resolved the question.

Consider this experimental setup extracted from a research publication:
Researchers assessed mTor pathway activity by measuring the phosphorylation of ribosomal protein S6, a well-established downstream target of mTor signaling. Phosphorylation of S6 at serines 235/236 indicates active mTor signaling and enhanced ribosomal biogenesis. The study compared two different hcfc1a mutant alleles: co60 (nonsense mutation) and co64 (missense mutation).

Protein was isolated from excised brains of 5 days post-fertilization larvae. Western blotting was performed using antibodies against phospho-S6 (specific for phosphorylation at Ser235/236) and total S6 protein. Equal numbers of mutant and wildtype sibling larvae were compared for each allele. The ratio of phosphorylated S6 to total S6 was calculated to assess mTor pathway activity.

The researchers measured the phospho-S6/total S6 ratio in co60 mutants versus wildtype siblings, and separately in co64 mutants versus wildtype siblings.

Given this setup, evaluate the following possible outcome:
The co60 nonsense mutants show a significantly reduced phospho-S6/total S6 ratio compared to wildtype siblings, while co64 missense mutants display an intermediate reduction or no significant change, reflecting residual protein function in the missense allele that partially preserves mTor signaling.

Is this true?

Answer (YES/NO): NO